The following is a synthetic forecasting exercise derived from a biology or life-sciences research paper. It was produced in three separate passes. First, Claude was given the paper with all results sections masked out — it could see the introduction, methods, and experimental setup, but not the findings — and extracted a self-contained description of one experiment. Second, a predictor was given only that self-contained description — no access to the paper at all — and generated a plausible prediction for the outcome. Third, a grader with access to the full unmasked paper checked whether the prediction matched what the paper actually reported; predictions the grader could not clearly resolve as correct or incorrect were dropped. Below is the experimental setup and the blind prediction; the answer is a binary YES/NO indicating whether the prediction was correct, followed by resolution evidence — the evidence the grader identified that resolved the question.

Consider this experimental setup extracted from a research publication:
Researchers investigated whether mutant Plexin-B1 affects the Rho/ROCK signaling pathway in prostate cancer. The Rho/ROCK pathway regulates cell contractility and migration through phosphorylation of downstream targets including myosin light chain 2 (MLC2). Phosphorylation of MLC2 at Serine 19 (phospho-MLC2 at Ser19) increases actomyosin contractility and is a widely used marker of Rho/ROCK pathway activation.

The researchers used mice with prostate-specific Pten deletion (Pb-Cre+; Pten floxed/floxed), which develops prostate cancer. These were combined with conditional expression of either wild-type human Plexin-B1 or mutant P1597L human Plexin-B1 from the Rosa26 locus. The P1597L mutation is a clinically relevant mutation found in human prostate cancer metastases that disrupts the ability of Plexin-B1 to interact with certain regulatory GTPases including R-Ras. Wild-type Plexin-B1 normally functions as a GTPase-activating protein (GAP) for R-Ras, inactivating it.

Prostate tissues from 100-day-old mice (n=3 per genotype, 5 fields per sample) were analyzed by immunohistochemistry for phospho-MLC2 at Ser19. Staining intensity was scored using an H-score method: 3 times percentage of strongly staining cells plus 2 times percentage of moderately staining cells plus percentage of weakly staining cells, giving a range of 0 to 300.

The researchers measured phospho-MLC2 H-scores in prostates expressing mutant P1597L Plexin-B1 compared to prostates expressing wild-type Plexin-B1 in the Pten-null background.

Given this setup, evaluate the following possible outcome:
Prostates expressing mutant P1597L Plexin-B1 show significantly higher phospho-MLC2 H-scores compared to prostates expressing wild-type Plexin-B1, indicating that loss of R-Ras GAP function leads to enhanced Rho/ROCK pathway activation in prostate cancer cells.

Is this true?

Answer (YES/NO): YES